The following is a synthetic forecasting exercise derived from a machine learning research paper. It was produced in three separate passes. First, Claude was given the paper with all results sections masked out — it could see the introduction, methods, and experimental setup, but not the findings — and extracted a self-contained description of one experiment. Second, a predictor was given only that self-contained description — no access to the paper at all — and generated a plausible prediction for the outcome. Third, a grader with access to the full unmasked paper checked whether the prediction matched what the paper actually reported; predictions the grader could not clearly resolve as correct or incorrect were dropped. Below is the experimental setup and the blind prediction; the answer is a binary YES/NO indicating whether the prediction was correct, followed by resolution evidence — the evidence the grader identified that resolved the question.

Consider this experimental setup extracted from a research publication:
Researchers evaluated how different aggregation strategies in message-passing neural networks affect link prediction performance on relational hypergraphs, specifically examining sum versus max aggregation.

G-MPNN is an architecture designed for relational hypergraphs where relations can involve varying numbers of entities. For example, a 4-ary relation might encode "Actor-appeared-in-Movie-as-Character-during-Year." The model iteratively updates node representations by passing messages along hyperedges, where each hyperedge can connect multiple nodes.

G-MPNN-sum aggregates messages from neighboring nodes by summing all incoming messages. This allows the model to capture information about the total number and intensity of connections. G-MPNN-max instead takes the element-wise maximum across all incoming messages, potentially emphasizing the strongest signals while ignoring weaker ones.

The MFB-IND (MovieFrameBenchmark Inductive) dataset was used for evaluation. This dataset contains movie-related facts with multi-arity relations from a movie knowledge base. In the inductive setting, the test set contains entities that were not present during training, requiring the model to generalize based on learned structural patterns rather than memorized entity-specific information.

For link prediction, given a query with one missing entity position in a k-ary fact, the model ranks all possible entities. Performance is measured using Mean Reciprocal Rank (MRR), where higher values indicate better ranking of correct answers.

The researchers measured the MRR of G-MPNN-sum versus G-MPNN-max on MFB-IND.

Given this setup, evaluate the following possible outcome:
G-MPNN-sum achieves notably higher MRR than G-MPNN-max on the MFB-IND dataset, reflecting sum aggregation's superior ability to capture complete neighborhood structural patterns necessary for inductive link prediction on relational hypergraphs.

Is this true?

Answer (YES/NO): NO